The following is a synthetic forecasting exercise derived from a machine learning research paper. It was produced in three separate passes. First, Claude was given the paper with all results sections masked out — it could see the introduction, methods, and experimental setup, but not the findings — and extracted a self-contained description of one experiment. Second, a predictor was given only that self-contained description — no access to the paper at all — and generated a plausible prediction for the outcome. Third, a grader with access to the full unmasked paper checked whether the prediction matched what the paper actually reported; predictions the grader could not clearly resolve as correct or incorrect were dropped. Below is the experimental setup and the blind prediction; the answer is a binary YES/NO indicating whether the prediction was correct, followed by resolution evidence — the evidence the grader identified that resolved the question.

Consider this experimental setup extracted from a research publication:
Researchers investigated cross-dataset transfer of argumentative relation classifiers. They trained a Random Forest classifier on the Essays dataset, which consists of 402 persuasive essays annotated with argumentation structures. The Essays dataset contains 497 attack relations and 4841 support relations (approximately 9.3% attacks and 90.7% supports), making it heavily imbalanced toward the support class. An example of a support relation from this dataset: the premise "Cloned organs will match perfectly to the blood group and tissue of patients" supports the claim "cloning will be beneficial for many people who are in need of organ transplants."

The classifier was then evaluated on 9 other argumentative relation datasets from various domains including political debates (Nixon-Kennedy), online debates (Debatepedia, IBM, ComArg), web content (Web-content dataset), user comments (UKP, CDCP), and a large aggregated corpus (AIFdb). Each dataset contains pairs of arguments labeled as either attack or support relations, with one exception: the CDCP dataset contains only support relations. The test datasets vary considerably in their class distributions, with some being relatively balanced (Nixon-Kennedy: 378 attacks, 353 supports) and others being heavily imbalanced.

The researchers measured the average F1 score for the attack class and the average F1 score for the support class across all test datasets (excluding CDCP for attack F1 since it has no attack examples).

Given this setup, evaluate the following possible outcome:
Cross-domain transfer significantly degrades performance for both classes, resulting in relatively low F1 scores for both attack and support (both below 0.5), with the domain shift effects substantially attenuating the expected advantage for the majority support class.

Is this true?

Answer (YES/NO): NO